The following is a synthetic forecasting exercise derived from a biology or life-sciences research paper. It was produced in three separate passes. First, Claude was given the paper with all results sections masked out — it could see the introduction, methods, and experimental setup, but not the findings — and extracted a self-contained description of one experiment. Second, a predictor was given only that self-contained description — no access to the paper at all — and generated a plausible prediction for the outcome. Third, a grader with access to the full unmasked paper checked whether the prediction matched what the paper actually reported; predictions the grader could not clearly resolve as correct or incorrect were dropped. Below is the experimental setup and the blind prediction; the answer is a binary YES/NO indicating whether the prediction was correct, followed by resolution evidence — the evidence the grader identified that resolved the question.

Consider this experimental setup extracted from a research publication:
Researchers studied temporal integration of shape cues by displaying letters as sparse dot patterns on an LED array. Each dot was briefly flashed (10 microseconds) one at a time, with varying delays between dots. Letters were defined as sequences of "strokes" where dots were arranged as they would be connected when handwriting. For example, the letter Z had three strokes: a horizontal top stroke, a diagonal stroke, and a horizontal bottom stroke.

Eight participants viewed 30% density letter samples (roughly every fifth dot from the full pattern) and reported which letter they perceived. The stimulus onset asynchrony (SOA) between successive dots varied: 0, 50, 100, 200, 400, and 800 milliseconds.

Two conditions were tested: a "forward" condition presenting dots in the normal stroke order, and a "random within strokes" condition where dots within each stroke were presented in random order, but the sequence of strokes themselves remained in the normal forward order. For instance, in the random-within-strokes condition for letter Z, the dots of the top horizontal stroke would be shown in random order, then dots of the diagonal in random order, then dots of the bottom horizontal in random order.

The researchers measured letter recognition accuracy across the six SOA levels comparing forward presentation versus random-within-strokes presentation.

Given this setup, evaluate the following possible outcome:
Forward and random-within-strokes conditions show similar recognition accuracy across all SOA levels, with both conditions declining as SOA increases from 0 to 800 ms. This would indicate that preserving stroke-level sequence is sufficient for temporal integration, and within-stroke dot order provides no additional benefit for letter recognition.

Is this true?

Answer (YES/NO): NO